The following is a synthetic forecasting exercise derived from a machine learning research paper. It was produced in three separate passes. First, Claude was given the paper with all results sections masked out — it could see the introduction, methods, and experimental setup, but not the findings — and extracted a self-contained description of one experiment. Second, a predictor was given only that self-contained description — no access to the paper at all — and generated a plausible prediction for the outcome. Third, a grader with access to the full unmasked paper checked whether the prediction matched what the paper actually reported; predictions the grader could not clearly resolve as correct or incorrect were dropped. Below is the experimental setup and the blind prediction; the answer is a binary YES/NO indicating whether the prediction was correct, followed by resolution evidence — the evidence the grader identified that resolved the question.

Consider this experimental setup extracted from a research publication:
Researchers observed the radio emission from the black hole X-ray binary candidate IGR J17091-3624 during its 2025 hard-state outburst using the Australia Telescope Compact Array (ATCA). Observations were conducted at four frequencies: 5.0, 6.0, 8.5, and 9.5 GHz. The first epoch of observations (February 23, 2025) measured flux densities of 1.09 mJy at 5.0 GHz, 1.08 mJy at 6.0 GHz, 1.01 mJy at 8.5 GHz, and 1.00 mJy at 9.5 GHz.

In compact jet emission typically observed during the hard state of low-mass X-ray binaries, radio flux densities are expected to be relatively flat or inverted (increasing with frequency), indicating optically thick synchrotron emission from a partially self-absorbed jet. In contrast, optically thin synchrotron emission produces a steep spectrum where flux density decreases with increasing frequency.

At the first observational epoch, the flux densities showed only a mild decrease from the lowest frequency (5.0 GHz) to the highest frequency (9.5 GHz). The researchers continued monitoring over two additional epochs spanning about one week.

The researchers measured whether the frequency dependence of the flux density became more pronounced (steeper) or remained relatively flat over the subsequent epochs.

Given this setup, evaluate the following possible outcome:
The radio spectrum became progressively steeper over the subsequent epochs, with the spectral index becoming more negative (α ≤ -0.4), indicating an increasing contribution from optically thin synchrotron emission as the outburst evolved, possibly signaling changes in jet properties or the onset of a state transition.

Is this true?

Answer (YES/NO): YES